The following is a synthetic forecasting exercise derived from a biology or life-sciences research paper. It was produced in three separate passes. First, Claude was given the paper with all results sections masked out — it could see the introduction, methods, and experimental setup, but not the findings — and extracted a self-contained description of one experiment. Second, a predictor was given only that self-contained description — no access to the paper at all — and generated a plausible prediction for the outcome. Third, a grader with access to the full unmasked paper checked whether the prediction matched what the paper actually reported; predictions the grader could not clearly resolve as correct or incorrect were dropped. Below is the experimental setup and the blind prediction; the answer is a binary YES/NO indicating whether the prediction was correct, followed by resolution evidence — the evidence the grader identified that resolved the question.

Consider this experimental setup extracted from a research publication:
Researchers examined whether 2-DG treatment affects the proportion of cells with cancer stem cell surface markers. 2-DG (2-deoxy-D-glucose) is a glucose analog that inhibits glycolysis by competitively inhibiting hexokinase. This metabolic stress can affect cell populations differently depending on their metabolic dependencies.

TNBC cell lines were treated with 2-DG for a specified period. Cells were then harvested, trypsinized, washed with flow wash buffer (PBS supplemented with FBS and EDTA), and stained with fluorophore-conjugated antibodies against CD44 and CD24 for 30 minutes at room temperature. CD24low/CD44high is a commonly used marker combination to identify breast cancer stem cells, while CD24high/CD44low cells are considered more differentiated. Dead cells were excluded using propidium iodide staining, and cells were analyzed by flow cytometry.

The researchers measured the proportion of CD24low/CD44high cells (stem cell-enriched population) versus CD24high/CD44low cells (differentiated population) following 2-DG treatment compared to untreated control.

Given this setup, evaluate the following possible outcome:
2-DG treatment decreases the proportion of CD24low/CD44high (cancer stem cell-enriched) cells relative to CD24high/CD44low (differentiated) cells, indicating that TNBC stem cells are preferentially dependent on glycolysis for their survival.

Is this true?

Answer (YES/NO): YES